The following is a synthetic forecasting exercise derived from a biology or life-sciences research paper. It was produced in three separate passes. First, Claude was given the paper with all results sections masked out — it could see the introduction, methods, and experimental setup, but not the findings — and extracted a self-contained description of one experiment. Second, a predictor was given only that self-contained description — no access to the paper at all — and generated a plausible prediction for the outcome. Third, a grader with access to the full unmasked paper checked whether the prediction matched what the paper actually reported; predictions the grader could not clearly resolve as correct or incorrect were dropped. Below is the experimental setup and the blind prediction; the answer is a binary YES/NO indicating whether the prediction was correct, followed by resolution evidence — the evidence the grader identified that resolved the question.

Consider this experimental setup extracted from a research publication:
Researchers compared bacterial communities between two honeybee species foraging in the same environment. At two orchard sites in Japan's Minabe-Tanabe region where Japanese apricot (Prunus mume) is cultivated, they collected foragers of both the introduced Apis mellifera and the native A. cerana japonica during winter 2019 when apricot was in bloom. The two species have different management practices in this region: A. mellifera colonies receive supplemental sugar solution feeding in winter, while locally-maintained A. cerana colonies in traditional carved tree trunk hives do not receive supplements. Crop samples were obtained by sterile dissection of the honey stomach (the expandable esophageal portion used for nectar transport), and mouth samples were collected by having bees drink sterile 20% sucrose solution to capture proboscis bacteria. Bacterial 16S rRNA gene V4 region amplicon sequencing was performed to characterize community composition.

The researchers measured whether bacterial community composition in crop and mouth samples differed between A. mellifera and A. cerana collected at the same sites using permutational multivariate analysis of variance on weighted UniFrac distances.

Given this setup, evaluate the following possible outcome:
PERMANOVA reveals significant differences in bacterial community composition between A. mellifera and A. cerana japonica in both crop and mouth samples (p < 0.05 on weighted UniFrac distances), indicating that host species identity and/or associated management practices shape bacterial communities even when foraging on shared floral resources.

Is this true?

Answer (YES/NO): NO